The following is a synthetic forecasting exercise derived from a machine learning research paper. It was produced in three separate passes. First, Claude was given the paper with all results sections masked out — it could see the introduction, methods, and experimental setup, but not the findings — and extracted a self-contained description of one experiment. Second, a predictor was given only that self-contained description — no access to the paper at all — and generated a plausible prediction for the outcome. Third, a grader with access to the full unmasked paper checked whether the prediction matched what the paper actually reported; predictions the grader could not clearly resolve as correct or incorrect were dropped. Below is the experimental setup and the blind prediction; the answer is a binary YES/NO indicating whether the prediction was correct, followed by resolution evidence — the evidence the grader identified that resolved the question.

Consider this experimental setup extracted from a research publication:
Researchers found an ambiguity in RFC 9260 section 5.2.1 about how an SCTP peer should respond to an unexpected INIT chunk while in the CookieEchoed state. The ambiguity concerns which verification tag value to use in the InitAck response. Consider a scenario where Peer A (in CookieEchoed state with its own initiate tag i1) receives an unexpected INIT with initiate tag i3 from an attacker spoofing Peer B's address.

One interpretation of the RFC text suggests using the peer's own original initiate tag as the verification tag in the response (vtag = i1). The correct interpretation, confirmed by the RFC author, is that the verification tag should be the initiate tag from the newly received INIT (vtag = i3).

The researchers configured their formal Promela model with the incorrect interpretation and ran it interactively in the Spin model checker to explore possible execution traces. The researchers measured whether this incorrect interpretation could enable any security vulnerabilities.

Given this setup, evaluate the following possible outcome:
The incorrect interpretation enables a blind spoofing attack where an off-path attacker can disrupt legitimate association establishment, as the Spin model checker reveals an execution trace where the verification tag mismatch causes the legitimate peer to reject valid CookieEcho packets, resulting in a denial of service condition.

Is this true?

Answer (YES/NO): NO